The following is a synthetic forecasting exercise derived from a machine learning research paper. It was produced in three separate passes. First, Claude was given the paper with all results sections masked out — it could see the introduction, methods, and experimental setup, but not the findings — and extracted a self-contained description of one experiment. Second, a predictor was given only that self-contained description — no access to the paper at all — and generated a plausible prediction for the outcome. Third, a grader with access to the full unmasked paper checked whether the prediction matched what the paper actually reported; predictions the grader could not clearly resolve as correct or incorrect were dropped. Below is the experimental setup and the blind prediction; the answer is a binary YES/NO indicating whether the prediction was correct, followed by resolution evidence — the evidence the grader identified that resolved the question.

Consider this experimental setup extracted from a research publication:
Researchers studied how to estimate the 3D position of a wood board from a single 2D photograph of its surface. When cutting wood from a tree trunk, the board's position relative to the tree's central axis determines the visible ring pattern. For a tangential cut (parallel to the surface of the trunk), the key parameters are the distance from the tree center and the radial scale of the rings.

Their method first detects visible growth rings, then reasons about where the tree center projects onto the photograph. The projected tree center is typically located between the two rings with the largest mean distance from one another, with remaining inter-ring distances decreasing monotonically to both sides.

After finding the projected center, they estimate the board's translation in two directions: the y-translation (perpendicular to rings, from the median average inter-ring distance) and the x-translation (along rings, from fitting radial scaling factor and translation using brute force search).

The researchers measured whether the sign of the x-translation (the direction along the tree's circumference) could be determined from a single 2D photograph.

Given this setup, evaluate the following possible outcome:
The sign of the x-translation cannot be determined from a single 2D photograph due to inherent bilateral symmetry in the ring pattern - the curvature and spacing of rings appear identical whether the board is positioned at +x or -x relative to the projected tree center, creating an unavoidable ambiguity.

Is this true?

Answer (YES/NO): YES